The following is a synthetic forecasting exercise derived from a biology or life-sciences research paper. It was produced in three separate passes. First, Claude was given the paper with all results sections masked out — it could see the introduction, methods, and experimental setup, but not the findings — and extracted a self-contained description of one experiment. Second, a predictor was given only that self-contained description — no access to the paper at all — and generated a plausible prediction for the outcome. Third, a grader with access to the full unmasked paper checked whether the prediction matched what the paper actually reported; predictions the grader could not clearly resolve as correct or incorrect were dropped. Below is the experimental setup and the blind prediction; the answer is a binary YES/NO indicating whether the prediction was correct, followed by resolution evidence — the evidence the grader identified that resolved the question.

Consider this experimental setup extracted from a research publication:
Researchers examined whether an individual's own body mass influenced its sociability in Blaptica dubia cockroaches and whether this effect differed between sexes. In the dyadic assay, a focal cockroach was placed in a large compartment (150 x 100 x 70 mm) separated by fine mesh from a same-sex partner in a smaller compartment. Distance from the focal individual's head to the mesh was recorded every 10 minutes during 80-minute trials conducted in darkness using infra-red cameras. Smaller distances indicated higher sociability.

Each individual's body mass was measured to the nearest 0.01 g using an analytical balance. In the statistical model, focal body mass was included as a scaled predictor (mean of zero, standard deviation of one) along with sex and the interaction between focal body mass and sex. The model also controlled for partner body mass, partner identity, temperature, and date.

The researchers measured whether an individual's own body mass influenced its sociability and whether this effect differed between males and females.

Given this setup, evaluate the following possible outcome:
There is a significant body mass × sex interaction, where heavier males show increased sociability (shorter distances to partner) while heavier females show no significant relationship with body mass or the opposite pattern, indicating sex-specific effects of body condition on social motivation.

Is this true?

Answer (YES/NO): NO